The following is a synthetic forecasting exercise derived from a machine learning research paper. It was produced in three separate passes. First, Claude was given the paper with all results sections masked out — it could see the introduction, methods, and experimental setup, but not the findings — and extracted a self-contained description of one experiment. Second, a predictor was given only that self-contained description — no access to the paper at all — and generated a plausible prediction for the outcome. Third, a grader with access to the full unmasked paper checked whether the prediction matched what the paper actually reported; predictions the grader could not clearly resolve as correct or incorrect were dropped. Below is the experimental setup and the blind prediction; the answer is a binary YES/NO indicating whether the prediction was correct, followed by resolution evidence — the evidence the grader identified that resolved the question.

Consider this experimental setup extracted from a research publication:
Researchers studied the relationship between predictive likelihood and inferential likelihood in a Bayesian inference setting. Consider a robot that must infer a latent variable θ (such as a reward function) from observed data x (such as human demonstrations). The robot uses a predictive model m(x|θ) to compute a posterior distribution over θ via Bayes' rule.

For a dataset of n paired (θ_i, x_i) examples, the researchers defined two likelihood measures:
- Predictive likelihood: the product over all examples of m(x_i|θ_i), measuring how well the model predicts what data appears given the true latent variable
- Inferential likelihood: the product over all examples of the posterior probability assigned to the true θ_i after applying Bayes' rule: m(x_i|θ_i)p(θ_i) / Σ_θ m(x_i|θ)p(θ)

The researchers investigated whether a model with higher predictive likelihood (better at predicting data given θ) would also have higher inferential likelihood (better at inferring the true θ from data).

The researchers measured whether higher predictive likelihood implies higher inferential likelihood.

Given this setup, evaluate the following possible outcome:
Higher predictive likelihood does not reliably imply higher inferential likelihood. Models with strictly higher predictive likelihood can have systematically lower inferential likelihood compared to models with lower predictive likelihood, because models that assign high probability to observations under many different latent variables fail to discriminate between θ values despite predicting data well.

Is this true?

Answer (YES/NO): YES